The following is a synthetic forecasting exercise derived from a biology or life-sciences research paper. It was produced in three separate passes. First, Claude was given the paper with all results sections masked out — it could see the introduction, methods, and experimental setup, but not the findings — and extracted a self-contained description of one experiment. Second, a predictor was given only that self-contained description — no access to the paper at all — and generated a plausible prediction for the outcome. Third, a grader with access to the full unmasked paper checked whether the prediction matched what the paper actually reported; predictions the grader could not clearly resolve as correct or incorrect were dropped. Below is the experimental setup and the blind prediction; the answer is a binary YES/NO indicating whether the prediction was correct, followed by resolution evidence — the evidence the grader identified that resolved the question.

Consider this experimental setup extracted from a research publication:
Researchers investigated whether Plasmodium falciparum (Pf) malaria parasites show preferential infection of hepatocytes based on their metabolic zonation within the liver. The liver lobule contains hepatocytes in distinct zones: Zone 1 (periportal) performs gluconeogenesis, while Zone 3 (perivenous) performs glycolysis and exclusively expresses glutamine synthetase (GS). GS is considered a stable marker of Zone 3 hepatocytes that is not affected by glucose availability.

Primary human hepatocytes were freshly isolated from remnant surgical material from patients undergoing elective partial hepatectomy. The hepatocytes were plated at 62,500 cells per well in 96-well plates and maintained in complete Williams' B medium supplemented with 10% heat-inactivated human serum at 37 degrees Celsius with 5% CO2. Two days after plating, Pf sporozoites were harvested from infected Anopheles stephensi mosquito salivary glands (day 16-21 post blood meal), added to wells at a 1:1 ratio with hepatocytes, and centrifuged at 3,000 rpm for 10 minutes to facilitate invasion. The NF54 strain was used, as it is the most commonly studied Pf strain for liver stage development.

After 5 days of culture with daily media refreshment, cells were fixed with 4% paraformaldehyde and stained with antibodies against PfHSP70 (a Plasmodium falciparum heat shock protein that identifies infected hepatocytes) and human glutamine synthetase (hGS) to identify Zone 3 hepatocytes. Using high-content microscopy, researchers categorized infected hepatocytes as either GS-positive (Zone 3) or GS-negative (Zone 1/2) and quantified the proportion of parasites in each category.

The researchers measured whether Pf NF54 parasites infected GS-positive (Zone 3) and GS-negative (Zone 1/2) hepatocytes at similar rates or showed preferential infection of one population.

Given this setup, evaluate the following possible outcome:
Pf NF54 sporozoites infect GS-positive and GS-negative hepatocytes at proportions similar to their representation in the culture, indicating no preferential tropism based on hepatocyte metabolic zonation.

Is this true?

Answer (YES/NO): YES